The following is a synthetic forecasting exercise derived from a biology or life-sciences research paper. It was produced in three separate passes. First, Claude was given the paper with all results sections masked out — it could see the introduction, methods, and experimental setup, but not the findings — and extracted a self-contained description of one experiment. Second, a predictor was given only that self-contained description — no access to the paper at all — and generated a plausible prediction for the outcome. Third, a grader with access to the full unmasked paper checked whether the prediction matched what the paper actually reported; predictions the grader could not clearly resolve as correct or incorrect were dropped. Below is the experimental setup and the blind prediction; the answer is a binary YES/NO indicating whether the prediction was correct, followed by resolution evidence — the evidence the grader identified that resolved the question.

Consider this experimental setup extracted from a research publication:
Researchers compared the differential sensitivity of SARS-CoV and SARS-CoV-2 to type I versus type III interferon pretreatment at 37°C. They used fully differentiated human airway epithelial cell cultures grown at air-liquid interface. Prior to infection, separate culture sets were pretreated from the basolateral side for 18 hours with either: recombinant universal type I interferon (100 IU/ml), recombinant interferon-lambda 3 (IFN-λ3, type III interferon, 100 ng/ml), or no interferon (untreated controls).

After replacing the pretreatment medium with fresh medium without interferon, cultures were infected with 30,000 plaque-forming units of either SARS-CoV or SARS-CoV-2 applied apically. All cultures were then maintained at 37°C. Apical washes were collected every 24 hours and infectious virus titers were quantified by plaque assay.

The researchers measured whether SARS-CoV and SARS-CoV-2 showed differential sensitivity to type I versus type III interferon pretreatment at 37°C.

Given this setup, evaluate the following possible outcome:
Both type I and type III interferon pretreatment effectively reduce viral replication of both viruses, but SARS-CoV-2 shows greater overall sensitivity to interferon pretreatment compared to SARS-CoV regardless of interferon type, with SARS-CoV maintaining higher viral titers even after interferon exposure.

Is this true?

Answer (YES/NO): YES